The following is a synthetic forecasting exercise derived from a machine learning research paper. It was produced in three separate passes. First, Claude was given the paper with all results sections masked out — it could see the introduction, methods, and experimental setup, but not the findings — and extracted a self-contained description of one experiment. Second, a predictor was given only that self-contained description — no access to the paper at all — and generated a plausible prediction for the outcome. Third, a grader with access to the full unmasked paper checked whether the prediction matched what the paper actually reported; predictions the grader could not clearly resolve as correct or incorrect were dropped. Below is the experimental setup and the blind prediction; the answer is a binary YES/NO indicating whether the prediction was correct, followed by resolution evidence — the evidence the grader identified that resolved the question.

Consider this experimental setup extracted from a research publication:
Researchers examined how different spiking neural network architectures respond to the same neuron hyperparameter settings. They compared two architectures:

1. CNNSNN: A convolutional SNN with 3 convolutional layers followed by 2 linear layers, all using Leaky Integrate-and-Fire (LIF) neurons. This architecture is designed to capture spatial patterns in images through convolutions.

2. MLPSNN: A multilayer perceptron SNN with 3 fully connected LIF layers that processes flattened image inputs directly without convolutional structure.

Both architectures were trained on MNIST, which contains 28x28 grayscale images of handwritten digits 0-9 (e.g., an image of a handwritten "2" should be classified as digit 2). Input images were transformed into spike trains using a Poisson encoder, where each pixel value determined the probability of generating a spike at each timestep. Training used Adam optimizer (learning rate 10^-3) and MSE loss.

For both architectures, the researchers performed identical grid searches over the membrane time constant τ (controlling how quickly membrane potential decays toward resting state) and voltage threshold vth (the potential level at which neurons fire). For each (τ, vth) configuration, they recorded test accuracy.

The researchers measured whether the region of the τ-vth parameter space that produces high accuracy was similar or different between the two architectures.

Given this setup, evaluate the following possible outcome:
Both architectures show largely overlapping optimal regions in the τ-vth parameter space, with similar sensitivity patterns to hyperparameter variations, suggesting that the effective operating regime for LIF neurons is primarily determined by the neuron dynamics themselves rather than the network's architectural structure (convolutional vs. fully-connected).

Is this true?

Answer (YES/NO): NO